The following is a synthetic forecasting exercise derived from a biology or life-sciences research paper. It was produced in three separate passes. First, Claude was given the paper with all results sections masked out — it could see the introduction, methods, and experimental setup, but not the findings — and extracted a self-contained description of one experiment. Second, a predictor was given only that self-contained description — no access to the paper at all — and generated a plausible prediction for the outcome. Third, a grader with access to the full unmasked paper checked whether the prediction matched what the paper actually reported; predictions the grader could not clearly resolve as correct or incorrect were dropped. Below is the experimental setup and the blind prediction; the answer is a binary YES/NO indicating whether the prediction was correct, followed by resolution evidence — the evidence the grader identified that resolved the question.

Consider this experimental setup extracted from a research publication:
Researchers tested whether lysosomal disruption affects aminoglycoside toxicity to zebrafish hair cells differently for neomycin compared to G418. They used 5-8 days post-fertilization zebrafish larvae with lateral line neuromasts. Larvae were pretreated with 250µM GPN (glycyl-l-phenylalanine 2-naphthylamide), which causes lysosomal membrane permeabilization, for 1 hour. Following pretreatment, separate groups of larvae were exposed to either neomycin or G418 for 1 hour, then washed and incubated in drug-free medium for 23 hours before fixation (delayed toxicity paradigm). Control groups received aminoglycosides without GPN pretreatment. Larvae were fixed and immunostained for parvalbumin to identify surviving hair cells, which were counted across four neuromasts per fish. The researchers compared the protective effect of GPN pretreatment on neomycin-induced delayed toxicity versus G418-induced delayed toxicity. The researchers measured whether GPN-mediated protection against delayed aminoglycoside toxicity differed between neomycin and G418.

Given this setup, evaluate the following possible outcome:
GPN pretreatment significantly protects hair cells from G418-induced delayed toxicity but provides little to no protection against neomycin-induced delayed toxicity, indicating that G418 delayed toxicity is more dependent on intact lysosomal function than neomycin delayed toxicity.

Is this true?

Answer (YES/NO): NO